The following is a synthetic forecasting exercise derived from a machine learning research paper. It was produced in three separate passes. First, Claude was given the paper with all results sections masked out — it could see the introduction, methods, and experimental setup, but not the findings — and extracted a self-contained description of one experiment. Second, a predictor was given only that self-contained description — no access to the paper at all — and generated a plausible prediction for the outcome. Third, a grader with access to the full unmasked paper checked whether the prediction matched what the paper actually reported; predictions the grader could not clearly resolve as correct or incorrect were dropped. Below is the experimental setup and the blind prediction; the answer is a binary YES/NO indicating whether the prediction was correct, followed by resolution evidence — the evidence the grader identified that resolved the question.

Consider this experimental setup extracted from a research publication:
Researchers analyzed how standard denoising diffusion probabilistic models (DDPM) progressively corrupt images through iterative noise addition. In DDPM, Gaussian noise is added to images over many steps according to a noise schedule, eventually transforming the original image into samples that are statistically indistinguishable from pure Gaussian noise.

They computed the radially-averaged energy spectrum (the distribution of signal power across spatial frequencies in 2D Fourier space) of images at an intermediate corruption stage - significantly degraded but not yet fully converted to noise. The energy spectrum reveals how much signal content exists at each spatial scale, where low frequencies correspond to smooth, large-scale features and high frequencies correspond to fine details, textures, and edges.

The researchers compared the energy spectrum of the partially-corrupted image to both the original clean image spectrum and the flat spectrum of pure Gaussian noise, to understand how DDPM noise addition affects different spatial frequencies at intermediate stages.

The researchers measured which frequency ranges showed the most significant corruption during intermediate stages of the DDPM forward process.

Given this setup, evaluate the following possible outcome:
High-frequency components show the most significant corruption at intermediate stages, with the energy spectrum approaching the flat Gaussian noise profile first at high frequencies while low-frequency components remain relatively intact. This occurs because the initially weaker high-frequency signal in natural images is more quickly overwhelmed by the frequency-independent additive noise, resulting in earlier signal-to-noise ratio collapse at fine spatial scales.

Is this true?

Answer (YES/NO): YES